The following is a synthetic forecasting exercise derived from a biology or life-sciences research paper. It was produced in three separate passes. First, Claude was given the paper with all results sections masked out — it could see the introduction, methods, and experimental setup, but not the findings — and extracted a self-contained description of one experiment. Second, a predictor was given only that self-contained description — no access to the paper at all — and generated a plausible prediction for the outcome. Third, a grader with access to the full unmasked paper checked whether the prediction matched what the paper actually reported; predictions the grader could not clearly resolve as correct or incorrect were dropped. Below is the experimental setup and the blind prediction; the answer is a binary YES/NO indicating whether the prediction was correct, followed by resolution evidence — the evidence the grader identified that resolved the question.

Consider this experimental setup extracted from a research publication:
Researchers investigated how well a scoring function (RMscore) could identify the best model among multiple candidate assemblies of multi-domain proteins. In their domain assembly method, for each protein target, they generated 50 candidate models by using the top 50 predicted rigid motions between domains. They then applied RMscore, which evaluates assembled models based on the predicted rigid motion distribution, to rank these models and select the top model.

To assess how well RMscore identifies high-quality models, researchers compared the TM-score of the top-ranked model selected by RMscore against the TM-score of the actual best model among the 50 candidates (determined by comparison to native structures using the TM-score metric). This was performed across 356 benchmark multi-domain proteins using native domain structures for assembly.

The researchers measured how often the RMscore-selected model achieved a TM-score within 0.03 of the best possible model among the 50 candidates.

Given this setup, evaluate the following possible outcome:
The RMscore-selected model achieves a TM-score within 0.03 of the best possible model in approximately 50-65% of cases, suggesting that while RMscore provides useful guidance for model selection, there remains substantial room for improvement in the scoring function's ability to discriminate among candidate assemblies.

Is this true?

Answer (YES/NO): NO